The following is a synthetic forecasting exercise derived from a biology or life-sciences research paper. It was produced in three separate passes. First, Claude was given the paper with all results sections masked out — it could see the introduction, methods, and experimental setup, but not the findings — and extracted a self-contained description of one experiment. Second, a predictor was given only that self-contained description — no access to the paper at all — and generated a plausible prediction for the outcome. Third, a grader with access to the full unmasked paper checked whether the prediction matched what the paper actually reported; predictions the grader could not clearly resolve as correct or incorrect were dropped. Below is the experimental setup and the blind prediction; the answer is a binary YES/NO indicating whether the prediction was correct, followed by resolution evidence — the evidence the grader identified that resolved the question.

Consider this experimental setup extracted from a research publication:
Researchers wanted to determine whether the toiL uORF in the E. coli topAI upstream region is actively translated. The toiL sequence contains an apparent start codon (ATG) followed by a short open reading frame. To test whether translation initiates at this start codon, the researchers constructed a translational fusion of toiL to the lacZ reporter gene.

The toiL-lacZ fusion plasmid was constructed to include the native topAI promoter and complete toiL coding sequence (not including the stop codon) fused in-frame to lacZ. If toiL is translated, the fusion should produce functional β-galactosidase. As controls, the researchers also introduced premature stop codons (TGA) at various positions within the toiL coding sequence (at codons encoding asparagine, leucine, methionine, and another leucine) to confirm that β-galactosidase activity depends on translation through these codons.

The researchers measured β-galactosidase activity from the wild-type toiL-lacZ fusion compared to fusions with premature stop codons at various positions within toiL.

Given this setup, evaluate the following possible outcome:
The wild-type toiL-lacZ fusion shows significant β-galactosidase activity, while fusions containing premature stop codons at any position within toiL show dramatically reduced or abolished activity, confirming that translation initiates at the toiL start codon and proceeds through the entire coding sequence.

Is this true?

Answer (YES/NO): YES